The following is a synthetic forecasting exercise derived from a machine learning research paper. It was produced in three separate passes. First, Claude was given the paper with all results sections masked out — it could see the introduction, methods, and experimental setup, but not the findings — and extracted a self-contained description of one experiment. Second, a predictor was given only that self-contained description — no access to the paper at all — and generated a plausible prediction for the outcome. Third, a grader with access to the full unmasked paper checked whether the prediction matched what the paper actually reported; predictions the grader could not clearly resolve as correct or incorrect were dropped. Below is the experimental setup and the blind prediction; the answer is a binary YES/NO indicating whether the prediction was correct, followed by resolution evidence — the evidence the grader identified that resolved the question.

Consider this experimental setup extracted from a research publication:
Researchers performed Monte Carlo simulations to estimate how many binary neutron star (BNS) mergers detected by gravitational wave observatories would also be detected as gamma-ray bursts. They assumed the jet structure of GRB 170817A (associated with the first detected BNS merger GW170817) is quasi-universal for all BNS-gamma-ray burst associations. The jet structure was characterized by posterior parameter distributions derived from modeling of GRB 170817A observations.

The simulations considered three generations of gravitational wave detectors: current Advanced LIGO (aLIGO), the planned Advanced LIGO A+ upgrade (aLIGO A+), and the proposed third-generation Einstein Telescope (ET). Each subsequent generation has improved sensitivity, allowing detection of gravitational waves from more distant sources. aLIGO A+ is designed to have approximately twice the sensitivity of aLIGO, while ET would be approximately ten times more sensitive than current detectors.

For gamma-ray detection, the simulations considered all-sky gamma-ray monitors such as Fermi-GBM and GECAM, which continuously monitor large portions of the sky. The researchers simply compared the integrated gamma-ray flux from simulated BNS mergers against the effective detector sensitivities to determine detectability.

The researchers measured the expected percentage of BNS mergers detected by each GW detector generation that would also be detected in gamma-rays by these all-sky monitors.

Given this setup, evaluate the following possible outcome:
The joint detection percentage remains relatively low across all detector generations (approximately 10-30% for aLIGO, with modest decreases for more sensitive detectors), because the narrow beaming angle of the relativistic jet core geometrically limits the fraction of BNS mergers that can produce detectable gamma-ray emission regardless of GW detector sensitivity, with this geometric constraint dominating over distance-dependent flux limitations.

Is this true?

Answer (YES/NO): NO